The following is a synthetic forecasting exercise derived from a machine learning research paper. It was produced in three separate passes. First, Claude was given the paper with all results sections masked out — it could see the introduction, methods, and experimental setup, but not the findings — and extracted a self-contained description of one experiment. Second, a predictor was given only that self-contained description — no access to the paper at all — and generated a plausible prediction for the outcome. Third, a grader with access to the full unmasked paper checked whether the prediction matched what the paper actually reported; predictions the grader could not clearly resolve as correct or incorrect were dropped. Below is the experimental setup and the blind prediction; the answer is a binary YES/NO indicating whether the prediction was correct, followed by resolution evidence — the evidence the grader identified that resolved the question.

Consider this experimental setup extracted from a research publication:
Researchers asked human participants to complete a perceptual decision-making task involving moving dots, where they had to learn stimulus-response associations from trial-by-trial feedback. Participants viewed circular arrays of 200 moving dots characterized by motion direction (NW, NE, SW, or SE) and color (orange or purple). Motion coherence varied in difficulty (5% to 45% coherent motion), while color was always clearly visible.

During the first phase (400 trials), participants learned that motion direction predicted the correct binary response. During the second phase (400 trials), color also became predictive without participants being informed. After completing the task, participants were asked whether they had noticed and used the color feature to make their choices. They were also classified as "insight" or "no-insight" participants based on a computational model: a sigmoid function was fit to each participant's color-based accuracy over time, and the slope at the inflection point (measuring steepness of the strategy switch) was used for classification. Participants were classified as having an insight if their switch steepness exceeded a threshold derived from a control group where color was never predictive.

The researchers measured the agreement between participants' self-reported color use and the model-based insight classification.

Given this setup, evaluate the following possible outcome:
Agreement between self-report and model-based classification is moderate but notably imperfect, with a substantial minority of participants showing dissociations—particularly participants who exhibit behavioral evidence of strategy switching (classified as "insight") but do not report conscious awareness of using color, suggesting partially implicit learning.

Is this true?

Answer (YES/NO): NO